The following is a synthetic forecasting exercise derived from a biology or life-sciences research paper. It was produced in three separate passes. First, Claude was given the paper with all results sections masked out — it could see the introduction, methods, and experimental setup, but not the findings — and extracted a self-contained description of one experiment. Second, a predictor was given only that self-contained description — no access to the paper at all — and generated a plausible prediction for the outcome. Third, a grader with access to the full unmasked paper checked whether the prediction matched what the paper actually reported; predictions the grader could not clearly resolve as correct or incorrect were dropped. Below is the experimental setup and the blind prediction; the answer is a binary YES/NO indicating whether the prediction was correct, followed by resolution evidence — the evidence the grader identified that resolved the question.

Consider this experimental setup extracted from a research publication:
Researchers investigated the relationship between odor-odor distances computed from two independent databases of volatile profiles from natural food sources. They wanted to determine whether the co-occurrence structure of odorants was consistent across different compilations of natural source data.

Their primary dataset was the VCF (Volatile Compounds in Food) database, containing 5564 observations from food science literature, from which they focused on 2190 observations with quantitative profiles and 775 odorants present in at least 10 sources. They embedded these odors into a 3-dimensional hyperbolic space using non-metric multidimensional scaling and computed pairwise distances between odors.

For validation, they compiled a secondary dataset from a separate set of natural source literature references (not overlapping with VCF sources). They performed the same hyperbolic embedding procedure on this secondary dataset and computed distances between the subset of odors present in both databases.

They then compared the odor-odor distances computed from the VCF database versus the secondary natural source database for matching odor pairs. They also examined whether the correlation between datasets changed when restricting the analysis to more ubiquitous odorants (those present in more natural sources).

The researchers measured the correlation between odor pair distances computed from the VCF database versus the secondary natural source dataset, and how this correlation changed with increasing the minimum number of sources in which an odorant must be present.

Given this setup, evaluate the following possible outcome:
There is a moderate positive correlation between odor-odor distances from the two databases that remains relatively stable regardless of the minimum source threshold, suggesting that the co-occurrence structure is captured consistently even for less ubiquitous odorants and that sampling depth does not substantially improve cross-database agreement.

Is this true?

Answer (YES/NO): NO